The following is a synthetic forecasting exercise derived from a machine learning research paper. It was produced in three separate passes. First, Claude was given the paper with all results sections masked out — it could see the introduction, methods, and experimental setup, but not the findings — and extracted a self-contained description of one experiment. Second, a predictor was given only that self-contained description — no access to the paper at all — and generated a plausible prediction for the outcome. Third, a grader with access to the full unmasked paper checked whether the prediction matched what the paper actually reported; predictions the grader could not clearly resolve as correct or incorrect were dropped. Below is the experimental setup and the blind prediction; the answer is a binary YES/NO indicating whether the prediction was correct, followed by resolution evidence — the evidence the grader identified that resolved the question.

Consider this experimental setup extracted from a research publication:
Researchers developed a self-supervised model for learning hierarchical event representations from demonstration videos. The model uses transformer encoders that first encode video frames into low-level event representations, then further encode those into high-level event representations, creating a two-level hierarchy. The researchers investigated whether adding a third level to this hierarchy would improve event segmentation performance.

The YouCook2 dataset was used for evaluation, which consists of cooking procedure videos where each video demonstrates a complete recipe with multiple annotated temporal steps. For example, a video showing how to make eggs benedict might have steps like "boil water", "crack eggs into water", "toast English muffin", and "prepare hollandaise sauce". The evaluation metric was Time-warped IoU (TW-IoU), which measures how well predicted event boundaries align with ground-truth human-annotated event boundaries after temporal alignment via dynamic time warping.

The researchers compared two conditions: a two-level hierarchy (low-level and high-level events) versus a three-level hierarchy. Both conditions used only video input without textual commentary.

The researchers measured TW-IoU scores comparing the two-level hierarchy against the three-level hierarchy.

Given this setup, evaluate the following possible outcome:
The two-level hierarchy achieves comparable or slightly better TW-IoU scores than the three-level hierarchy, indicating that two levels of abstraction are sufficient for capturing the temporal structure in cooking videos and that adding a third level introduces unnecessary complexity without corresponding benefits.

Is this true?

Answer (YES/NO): YES